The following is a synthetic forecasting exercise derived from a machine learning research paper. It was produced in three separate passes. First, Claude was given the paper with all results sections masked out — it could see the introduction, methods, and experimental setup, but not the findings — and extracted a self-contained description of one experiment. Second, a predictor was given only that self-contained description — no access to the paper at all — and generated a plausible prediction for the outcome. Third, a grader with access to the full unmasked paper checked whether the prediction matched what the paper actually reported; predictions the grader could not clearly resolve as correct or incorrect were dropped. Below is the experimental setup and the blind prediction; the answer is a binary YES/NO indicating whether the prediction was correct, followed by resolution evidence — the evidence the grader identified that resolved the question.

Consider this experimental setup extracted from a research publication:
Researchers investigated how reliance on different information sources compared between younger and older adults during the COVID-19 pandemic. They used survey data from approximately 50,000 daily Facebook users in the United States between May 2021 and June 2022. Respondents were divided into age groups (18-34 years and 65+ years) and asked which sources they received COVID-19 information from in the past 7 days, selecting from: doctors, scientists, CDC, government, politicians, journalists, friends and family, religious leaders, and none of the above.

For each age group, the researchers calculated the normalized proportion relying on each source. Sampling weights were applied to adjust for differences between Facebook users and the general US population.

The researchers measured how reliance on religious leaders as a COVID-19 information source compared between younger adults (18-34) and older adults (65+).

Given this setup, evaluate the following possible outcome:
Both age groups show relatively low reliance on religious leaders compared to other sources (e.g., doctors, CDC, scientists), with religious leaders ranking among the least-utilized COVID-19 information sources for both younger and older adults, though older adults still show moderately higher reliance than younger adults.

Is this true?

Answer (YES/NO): NO